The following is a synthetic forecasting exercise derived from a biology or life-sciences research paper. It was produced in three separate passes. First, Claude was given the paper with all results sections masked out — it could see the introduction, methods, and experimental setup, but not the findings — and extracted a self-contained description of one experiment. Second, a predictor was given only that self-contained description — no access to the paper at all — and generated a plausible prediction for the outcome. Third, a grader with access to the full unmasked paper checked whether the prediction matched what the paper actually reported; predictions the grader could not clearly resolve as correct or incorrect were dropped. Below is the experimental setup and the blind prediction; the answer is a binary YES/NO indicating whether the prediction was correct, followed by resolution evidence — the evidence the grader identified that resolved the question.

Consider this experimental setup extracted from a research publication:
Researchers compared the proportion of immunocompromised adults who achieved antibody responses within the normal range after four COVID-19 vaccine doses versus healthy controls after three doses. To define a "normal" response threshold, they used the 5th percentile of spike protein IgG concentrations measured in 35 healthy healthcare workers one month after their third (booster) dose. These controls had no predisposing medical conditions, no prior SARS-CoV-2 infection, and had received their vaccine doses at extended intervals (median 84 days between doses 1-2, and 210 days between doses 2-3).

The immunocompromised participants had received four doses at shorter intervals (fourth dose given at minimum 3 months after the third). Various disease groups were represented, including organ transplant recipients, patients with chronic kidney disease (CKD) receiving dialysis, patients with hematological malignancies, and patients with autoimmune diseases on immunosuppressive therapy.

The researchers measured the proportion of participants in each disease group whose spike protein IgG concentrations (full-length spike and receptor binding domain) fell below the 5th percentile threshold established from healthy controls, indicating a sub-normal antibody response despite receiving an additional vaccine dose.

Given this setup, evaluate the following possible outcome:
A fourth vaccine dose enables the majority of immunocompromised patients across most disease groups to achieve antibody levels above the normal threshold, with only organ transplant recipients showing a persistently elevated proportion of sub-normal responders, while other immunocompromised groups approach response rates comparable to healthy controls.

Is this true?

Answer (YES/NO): NO